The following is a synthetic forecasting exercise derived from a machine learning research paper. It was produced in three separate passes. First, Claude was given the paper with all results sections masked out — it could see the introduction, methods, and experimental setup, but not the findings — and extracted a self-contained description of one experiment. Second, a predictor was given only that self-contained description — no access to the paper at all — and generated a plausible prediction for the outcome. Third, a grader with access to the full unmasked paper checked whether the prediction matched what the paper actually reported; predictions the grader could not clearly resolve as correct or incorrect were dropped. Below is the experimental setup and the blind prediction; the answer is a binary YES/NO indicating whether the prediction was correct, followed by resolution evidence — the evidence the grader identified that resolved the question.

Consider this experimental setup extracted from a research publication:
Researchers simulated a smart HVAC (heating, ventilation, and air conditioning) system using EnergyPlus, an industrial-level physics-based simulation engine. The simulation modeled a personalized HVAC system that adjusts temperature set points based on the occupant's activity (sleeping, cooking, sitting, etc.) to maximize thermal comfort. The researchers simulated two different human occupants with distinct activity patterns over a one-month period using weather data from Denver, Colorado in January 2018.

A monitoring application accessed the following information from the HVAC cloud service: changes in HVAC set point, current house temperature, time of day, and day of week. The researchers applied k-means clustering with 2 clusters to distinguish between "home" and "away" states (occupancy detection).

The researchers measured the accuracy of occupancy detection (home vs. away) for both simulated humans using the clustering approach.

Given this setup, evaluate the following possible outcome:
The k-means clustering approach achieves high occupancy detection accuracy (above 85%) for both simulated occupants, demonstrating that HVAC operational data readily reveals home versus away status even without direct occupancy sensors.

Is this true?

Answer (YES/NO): NO